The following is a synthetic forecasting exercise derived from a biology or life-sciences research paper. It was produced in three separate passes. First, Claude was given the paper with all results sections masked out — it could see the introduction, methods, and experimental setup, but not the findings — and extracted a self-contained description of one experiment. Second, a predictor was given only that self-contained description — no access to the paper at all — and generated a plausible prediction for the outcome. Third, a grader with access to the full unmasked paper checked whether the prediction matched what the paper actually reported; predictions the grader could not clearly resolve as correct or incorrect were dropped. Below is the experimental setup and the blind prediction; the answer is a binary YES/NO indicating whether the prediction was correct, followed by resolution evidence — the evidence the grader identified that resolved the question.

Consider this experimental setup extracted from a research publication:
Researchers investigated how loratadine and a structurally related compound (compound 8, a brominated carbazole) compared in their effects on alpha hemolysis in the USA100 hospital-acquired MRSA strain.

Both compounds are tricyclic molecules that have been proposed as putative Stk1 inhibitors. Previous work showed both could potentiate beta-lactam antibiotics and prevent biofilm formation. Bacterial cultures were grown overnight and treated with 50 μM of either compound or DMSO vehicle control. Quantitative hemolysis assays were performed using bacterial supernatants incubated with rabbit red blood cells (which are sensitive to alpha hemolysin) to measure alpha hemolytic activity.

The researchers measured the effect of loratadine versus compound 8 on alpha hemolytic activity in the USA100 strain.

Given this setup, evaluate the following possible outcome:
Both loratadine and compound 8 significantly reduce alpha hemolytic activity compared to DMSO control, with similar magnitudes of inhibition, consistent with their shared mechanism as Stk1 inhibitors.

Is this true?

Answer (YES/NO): NO